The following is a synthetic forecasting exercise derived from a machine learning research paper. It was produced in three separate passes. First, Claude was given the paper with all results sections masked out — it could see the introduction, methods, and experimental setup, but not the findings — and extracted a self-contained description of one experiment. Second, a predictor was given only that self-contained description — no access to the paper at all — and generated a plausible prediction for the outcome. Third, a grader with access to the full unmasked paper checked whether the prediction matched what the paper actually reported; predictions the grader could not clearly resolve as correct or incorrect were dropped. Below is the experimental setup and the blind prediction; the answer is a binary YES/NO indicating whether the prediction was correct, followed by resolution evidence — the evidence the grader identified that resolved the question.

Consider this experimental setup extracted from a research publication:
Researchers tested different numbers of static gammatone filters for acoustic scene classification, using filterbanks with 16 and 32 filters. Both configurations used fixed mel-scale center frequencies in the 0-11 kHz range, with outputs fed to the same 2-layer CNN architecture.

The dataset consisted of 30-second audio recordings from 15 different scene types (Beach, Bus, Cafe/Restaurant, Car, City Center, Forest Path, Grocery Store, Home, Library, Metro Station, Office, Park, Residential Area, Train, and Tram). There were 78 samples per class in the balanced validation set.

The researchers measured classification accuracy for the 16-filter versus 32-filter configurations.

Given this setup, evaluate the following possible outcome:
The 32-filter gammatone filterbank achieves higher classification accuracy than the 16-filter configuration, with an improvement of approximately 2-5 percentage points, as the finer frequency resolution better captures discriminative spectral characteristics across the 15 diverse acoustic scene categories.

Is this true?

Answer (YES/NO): NO